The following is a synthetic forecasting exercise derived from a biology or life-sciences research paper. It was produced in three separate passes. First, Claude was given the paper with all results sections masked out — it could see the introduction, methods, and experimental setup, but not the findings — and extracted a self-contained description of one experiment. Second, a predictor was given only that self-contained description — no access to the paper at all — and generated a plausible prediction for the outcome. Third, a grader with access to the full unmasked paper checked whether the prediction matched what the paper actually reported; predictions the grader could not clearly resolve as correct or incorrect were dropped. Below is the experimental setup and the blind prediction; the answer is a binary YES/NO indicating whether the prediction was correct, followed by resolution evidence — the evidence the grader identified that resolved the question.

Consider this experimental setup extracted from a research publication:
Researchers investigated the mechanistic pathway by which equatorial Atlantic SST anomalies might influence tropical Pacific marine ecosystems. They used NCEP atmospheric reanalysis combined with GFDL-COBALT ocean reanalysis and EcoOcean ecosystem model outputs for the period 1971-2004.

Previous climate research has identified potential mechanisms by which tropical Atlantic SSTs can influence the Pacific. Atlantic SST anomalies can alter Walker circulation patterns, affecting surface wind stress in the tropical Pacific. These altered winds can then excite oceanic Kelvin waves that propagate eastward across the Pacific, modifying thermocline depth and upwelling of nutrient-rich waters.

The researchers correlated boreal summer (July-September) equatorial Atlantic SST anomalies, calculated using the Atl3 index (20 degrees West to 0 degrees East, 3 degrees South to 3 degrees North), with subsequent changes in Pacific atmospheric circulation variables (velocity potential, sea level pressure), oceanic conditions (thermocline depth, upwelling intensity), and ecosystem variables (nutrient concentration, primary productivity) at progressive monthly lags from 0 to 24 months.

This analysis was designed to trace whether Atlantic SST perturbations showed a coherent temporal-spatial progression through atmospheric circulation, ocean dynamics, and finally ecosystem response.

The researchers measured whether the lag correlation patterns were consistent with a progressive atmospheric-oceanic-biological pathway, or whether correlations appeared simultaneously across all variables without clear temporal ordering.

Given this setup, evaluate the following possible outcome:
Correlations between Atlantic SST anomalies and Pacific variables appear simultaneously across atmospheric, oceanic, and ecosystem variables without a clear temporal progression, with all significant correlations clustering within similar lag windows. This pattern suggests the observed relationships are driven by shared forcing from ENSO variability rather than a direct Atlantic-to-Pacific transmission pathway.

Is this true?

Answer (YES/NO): NO